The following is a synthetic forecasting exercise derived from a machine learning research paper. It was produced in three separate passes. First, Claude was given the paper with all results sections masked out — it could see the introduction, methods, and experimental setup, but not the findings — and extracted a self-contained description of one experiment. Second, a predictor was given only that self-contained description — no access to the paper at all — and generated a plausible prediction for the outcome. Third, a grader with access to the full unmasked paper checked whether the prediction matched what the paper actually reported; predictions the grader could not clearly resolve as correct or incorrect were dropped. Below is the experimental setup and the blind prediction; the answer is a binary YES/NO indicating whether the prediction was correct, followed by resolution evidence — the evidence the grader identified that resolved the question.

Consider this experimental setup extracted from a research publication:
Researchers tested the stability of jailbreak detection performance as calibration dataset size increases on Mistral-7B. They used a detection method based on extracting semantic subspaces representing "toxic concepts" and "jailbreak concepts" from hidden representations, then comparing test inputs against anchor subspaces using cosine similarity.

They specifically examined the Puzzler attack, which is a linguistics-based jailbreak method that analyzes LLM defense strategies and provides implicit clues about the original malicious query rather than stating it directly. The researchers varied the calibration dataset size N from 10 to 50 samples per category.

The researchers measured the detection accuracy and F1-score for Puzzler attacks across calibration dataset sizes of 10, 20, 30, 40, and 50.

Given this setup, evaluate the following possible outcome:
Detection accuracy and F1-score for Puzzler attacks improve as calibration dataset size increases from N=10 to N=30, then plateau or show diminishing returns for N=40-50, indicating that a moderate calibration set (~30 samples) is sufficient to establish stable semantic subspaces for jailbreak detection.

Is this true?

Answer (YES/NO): NO